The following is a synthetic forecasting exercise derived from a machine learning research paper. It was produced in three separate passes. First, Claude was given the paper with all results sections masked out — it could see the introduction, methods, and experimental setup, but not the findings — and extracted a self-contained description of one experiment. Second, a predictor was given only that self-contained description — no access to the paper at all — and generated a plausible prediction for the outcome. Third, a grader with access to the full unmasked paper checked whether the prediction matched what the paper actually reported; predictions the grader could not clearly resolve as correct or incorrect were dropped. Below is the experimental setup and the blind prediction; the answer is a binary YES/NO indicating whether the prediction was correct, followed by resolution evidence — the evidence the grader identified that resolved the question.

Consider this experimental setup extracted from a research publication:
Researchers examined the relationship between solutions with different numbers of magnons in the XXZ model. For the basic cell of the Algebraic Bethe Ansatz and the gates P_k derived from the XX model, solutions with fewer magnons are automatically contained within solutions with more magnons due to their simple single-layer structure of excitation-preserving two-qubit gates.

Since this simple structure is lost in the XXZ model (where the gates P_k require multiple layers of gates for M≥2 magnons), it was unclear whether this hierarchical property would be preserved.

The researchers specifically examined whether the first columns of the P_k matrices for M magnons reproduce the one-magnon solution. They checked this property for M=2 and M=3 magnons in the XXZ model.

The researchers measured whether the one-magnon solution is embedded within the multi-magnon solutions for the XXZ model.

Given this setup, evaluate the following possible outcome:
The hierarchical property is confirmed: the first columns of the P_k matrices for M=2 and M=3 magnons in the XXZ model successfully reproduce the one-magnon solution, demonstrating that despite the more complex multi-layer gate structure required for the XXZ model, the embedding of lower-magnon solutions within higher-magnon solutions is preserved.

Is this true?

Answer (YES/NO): YES